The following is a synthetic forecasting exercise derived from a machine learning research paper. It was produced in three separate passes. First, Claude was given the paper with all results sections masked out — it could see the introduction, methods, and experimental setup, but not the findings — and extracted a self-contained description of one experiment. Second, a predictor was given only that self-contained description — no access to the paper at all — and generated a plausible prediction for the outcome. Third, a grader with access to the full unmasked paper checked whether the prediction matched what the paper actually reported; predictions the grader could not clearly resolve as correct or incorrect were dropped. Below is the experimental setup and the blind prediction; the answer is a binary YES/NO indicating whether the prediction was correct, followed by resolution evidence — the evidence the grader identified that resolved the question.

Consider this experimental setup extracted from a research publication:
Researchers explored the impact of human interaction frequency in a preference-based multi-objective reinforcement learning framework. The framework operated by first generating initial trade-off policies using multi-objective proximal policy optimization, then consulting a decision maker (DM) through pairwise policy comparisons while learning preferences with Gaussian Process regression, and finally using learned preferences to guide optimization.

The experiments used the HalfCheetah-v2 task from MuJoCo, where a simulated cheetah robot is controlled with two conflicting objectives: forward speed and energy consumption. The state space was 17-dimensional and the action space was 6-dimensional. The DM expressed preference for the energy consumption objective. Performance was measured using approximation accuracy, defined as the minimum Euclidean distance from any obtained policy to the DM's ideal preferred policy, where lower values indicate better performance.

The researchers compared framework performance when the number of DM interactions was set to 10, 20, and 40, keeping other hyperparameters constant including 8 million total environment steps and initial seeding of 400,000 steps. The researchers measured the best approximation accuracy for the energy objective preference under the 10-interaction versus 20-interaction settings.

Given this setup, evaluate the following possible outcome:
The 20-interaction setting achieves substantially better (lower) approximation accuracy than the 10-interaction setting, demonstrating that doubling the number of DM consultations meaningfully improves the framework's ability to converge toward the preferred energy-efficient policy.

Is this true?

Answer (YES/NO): NO